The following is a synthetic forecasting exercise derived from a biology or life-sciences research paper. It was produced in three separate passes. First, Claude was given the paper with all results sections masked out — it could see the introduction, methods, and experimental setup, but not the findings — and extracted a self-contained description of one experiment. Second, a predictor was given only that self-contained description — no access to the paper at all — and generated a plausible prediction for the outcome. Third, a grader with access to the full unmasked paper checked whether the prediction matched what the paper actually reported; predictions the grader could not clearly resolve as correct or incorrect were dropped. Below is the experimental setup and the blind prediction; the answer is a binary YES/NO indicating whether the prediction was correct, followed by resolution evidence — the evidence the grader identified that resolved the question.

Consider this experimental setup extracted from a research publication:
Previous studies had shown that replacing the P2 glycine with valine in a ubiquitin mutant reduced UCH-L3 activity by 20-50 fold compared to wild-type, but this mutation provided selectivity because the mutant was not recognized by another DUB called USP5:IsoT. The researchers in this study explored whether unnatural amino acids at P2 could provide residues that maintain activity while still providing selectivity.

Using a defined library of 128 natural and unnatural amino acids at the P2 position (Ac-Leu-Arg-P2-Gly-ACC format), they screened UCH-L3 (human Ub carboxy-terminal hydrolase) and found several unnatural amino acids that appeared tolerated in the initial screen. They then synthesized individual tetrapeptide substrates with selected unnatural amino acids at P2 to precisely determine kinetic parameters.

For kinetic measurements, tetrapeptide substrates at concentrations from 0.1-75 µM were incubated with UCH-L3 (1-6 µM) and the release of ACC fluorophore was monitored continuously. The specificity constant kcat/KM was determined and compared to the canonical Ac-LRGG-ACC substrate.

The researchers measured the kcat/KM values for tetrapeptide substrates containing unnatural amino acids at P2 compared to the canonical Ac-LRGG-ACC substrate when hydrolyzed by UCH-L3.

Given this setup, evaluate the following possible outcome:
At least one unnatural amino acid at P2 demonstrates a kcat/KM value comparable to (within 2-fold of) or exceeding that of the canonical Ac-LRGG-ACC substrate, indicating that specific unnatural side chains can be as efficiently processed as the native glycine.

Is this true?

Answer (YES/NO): NO